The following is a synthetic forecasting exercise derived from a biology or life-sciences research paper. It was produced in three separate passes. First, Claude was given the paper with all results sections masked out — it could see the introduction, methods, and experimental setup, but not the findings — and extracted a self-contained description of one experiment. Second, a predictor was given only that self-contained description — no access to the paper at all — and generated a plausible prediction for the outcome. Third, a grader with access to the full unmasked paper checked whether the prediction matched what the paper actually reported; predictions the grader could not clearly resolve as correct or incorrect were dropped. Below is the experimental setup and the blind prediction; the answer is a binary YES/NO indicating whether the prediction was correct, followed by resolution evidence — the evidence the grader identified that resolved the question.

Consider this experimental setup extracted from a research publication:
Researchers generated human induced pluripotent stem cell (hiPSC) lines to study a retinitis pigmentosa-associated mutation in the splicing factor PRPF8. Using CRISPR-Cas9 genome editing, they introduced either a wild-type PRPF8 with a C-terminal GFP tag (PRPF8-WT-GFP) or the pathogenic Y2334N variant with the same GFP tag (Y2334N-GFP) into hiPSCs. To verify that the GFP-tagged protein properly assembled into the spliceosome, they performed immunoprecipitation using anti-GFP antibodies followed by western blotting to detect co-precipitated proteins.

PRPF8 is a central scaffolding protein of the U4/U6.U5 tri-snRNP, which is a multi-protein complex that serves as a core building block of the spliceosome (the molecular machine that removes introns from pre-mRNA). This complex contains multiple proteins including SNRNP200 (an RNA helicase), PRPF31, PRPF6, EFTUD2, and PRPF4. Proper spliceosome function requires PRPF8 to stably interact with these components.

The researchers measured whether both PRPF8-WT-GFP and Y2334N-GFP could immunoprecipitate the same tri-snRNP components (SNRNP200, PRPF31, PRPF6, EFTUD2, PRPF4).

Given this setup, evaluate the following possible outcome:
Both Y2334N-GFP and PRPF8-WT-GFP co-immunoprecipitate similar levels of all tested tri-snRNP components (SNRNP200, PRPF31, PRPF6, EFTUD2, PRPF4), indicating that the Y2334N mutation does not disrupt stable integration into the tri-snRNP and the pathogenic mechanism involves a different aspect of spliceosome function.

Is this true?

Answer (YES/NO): YES